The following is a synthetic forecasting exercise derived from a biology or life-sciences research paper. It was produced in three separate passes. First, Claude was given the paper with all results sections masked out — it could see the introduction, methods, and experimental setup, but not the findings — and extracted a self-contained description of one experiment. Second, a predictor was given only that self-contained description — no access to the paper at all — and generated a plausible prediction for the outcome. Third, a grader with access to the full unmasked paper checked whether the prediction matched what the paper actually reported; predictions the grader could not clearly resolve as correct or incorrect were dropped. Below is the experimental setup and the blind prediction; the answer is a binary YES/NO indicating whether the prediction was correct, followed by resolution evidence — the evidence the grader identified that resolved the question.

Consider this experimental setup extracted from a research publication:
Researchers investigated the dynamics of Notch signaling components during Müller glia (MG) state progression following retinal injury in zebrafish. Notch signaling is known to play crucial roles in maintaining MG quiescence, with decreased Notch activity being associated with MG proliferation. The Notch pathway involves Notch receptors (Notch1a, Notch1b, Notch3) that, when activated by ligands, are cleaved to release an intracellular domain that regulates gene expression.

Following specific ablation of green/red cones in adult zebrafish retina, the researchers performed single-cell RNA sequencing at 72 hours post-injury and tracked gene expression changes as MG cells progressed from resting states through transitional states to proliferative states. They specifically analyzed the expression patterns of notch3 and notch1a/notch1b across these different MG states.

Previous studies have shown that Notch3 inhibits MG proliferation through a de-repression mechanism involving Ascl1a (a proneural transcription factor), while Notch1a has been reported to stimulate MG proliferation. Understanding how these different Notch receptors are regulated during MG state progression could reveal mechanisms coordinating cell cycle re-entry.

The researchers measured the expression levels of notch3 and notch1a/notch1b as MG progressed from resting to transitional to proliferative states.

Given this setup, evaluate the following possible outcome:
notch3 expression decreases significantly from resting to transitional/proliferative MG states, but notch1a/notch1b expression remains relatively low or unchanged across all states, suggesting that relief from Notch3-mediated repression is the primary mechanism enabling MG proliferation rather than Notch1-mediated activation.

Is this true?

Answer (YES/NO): NO